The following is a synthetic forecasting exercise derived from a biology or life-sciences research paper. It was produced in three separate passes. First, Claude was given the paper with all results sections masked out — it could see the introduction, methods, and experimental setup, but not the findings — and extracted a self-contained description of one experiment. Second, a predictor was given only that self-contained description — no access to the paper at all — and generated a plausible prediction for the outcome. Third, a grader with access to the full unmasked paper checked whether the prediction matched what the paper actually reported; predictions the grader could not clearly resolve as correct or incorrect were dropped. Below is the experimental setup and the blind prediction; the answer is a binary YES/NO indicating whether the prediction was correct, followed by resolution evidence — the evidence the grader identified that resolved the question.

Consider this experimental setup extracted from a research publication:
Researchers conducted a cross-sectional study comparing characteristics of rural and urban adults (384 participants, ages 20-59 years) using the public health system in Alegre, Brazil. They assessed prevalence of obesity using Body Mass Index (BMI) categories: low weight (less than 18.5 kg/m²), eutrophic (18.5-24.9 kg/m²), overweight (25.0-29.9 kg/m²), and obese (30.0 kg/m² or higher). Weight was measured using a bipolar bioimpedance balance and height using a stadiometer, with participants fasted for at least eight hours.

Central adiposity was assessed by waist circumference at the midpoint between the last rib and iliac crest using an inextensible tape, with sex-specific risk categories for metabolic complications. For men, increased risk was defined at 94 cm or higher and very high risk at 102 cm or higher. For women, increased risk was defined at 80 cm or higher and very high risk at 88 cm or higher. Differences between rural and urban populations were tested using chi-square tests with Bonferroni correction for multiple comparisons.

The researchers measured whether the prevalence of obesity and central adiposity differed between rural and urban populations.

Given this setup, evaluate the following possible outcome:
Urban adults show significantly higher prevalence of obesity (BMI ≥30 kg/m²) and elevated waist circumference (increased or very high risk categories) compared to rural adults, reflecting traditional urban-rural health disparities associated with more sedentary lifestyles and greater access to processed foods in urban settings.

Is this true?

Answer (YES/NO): NO